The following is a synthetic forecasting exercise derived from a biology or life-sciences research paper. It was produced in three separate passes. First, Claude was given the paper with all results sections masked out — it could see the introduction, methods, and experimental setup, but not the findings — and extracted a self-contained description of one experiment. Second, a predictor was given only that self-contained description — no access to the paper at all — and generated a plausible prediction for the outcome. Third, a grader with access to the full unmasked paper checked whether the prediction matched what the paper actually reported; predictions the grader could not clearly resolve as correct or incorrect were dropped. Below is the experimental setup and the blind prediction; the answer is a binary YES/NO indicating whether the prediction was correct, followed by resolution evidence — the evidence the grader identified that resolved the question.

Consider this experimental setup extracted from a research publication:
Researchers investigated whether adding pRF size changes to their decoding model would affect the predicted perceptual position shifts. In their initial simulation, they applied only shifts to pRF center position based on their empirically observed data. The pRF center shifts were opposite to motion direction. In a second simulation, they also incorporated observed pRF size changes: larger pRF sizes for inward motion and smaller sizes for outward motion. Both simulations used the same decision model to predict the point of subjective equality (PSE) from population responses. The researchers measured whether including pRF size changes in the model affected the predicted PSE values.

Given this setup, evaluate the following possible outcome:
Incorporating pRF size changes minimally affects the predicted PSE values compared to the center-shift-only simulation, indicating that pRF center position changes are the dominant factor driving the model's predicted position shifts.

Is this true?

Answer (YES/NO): NO